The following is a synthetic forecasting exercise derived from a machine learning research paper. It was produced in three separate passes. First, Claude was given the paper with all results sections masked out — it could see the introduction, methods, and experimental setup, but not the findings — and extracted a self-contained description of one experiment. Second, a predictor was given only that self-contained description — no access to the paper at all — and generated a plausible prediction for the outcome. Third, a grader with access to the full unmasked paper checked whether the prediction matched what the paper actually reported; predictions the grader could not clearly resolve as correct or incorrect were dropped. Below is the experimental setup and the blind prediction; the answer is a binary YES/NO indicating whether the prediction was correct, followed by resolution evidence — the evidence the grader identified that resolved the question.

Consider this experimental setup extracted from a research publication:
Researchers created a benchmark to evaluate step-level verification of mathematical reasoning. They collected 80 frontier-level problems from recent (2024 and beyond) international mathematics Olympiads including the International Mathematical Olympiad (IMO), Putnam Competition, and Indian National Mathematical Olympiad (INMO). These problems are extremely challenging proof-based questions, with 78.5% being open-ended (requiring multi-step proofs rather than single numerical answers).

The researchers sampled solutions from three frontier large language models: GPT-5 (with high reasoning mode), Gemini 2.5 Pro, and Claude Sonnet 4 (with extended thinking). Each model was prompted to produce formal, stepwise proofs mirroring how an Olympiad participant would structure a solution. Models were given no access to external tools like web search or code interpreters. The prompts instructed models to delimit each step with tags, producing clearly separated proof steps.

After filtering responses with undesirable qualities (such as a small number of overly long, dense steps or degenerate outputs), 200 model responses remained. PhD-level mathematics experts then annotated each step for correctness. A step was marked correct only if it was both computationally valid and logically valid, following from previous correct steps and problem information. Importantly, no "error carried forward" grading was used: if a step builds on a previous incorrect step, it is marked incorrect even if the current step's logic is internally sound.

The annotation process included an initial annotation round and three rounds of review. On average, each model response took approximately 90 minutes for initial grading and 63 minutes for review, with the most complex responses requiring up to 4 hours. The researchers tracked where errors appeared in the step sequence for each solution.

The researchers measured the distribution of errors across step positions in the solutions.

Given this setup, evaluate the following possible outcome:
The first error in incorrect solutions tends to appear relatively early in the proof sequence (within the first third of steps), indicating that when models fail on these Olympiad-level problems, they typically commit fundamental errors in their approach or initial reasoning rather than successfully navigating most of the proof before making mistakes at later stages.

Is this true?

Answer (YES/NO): NO